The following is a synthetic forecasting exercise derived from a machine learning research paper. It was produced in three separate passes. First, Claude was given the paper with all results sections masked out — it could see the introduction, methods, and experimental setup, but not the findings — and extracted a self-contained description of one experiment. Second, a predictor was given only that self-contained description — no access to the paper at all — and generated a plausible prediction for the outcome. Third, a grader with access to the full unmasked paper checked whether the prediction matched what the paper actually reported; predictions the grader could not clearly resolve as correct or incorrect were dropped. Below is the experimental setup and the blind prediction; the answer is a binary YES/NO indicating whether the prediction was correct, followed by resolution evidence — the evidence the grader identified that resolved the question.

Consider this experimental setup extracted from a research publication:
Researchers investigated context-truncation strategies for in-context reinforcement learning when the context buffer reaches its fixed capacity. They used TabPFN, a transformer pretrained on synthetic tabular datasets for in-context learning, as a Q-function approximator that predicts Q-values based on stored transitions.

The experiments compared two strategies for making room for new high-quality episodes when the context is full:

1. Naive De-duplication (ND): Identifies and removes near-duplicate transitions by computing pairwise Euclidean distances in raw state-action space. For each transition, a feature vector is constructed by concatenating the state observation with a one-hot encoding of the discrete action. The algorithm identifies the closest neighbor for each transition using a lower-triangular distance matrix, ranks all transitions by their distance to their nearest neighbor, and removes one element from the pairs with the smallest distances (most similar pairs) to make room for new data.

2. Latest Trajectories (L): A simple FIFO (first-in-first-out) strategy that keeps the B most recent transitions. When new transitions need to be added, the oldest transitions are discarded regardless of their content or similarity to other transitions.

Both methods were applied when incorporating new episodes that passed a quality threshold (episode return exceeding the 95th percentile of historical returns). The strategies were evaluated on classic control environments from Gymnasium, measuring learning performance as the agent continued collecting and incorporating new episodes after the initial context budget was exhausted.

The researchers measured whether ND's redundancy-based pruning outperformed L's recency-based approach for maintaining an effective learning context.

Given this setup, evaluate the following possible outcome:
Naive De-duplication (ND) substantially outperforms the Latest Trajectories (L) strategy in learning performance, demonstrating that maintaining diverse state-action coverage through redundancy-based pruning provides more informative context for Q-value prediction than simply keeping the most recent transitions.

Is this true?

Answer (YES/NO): YES